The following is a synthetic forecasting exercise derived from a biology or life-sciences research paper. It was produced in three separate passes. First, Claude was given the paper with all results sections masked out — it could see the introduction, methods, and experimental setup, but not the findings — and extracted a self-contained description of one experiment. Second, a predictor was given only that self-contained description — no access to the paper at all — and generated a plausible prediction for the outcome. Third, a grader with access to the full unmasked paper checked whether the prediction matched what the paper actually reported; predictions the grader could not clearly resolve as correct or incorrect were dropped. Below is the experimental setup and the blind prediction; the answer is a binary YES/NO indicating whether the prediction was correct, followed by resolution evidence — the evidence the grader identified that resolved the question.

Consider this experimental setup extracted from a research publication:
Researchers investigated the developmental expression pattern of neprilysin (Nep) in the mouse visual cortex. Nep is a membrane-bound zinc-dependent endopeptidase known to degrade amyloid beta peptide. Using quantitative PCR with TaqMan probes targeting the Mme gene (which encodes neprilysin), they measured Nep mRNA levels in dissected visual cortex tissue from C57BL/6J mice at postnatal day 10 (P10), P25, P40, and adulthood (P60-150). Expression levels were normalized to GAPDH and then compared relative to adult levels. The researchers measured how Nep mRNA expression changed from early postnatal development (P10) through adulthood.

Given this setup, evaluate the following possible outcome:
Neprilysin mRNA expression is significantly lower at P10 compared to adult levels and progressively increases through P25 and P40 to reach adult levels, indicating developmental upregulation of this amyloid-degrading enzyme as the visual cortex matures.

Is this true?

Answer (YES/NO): NO